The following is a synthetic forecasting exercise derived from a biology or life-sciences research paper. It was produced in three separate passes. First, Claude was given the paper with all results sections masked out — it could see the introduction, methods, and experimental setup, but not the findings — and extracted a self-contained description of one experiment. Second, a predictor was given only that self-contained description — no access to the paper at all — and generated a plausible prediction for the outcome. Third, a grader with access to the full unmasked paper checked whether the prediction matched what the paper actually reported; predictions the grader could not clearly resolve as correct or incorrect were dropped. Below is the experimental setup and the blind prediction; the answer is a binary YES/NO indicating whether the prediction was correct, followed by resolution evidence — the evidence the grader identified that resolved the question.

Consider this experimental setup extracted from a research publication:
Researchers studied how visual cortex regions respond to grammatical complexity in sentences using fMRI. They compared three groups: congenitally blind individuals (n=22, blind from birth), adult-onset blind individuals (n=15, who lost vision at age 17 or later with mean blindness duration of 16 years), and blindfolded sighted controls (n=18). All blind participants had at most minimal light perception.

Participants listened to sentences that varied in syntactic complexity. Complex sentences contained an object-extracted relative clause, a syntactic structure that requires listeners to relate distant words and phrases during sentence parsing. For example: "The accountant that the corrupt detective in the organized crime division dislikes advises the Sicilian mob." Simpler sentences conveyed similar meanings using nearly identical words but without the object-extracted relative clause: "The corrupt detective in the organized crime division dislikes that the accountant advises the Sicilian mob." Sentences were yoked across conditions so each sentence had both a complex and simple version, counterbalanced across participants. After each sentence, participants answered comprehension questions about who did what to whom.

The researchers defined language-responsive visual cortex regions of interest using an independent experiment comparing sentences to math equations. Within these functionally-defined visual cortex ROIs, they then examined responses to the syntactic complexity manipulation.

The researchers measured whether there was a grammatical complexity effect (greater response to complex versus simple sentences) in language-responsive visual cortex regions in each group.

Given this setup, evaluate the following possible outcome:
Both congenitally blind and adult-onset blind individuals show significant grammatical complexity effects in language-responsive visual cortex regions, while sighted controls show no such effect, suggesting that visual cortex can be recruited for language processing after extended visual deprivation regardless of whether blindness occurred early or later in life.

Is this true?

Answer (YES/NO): NO